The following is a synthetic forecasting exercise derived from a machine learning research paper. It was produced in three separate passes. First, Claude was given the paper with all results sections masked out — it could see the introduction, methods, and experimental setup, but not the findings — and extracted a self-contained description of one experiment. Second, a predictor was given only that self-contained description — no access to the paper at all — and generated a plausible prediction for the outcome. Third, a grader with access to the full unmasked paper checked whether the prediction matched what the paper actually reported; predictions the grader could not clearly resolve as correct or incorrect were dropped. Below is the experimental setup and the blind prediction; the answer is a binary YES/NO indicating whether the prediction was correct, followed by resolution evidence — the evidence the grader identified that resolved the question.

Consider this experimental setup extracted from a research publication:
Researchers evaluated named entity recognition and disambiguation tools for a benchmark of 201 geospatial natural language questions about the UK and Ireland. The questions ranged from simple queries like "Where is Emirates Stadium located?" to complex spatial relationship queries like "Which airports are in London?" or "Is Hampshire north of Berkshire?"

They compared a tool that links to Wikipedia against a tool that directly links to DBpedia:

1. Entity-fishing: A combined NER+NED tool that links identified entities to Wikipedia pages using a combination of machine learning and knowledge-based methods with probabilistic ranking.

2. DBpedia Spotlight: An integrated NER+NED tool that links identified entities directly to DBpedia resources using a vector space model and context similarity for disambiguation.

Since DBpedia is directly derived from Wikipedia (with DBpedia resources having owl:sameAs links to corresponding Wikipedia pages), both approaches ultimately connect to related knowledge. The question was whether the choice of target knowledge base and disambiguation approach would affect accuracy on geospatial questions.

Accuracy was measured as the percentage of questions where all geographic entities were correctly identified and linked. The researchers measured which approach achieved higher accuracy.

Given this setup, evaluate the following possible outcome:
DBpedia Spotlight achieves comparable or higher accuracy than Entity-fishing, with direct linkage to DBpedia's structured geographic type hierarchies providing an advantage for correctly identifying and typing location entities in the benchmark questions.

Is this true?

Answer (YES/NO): NO